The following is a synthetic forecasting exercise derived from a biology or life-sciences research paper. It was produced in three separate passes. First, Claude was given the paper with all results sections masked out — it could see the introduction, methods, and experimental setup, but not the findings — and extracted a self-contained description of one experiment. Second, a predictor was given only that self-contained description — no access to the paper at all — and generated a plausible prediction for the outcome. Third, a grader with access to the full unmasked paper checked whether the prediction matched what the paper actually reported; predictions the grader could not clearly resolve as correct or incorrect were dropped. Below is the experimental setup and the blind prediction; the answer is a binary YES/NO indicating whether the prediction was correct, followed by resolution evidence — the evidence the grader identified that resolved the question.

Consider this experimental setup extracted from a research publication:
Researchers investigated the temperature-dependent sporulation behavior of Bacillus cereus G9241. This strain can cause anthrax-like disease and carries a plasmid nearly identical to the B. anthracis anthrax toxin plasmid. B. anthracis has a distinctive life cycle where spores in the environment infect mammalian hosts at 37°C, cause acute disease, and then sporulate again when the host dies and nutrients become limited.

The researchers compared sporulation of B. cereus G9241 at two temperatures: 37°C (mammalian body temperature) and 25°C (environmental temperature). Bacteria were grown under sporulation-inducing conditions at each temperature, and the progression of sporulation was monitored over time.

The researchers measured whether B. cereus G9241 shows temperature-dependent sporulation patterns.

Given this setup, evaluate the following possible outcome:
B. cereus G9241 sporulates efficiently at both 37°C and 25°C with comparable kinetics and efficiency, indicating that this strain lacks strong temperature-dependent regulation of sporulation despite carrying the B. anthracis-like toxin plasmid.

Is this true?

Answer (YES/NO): NO